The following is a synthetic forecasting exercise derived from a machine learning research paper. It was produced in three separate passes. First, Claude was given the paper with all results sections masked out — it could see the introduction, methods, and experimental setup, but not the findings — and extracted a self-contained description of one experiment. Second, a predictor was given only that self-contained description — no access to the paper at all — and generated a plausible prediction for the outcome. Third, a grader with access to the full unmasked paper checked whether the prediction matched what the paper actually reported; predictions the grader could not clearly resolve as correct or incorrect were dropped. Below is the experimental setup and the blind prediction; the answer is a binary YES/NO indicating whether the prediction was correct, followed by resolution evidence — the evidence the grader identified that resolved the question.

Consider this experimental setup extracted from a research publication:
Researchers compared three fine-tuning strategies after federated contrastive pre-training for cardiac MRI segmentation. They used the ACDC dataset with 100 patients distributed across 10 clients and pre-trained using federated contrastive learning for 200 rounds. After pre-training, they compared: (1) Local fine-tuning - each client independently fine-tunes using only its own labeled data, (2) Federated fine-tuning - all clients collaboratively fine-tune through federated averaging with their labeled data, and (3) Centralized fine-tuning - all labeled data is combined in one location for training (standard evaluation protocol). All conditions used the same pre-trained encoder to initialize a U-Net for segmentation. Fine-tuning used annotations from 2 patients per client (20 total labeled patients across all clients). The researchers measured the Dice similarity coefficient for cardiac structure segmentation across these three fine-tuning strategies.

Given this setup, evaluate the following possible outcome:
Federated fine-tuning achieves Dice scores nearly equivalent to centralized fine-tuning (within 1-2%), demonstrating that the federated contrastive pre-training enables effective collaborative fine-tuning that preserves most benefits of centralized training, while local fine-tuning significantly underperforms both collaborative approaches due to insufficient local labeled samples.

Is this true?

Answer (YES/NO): NO